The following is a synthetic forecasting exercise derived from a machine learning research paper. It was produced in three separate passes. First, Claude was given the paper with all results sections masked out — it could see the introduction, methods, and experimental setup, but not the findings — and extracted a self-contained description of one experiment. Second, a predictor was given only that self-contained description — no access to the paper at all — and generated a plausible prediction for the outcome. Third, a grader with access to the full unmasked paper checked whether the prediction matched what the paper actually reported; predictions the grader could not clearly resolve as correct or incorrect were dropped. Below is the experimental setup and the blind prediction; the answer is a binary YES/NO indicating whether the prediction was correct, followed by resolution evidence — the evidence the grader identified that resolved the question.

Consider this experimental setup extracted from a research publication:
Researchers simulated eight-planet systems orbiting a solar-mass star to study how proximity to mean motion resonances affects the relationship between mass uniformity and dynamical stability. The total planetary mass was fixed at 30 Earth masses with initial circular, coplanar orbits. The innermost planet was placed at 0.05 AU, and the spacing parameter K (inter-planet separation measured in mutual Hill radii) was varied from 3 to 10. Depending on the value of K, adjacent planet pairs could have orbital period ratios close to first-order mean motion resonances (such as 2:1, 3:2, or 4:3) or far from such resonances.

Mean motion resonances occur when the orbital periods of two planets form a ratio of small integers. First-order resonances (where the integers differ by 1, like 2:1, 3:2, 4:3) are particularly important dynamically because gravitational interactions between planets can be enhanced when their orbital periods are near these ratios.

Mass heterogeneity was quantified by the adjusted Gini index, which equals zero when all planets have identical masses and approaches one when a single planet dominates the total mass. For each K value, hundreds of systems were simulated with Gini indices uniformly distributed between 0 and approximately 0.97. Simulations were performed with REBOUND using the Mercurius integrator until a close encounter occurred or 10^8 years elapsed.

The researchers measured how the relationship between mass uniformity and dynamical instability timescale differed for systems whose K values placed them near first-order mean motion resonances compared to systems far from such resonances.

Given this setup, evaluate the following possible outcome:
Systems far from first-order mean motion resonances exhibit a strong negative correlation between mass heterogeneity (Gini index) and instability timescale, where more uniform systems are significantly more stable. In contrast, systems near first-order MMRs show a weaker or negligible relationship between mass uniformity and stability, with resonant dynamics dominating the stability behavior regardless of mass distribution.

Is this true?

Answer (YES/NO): NO